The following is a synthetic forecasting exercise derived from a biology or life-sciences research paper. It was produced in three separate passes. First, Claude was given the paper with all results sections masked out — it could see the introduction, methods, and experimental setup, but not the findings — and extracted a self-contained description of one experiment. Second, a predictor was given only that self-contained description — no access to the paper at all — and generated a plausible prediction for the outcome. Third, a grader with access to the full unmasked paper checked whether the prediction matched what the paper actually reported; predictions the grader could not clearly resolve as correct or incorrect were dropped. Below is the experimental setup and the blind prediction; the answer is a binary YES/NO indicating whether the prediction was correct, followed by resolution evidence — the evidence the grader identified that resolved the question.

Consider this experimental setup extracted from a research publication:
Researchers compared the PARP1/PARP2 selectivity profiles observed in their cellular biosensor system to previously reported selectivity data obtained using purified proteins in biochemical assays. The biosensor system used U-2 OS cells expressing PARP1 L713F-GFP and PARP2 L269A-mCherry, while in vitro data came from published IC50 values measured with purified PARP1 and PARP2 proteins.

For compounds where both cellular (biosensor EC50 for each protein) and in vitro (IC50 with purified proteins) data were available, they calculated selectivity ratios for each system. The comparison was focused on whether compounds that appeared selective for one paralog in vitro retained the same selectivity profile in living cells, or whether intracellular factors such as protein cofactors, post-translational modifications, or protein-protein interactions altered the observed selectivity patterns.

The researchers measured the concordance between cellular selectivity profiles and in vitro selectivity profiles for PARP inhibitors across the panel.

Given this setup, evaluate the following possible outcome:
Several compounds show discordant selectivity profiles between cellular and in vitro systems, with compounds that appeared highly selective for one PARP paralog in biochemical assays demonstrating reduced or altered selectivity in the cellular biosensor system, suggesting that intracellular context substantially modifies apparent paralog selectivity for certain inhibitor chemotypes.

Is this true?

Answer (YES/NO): YES